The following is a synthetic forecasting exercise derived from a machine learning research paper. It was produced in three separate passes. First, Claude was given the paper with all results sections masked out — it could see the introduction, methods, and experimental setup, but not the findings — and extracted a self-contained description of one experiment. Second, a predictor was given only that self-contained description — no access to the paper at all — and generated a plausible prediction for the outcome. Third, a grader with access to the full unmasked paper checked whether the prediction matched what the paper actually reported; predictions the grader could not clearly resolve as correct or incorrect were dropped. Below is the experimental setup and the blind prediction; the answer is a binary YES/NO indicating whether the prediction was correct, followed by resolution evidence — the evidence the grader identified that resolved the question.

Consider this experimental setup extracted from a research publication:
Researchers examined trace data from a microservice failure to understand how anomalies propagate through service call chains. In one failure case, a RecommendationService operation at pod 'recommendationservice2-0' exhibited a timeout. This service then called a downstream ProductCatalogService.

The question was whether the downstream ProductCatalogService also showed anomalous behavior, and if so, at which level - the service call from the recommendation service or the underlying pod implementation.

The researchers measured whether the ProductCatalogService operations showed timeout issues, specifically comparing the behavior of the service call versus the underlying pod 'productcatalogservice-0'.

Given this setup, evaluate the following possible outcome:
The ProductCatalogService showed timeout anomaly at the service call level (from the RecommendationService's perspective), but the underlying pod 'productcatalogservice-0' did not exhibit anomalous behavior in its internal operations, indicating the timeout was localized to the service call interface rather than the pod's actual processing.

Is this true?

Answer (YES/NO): YES